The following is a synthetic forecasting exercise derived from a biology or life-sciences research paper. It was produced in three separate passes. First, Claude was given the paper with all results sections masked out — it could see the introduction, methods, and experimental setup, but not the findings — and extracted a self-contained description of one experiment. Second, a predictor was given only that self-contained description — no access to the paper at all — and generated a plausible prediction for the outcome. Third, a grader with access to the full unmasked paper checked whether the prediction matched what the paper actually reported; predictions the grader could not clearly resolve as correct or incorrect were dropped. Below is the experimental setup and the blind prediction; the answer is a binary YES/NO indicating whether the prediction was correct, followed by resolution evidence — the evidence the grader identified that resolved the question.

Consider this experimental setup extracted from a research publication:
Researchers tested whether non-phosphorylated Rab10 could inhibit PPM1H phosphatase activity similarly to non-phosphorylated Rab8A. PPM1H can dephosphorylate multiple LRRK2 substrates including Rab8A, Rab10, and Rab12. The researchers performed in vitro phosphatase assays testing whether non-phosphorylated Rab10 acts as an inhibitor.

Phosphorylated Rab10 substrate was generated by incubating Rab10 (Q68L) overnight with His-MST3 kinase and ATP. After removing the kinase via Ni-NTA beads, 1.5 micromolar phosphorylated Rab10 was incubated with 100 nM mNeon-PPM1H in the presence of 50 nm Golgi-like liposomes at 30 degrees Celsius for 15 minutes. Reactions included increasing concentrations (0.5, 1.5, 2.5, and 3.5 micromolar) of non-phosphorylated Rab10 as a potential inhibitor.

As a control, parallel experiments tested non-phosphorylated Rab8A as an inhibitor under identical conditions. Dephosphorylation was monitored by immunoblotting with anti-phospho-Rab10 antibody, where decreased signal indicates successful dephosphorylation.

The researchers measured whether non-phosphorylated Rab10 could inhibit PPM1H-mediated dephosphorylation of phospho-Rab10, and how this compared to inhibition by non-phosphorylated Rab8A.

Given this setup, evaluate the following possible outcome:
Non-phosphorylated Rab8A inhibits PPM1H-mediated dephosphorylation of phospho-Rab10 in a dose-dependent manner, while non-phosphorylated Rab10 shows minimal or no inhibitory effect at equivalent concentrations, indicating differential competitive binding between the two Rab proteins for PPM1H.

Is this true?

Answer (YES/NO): NO